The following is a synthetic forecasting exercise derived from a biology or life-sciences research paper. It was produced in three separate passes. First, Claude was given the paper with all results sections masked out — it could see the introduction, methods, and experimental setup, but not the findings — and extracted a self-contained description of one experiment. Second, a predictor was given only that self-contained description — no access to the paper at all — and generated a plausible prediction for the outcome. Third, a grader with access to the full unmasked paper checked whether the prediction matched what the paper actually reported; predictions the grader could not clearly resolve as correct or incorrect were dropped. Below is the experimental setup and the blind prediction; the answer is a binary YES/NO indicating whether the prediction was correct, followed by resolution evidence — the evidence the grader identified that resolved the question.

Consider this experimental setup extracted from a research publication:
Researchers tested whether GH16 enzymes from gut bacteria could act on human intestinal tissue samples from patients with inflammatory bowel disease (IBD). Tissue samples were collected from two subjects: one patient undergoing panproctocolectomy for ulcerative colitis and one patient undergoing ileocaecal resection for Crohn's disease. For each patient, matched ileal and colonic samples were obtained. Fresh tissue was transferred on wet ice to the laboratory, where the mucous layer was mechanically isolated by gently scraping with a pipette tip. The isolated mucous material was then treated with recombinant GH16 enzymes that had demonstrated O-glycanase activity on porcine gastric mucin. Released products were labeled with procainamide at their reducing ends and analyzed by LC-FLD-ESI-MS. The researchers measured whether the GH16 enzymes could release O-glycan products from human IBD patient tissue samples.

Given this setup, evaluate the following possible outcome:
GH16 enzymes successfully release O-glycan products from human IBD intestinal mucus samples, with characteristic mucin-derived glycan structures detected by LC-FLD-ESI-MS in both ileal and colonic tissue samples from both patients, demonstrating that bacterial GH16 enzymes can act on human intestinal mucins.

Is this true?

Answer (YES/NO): YES